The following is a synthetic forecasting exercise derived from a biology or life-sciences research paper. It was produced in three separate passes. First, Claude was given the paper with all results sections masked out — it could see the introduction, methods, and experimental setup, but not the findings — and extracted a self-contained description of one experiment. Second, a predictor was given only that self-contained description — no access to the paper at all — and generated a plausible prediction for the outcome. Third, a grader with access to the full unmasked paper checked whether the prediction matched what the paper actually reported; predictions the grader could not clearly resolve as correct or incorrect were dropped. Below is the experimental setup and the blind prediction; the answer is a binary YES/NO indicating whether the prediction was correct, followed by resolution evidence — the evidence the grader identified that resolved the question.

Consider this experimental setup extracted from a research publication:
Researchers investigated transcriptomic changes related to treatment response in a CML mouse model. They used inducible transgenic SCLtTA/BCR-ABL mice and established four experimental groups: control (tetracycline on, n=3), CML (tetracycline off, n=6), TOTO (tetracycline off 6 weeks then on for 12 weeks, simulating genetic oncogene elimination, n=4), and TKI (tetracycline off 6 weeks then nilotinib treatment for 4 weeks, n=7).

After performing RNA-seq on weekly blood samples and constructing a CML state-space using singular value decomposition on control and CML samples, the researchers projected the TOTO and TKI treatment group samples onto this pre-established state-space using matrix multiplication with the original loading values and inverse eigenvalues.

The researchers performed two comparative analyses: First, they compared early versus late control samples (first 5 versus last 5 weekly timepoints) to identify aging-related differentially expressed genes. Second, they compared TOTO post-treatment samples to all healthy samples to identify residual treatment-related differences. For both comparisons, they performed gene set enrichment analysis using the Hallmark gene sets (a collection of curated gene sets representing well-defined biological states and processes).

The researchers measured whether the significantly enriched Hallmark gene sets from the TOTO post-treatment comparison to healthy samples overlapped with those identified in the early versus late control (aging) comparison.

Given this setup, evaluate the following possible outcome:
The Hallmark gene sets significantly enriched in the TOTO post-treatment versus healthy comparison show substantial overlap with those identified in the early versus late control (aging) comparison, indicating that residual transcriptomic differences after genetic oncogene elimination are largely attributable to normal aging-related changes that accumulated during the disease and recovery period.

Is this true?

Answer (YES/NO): YES